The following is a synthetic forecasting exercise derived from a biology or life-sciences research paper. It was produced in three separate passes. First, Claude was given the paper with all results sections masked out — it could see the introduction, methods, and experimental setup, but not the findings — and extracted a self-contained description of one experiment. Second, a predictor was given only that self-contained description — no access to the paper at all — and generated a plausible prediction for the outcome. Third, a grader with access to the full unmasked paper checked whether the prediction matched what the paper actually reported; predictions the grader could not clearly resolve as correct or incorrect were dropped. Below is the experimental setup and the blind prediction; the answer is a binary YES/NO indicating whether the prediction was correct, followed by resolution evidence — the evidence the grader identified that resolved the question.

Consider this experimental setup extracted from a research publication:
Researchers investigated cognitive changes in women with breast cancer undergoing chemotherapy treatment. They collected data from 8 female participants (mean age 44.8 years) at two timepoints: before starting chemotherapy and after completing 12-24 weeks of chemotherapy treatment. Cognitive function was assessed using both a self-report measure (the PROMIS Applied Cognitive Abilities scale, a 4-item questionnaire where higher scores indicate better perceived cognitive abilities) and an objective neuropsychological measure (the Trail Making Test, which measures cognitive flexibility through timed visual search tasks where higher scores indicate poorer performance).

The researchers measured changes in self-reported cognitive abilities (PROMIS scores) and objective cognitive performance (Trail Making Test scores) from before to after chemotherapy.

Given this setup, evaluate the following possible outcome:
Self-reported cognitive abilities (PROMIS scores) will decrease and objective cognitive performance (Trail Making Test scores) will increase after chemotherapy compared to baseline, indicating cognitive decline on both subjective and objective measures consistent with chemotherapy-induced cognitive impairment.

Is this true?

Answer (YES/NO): NO